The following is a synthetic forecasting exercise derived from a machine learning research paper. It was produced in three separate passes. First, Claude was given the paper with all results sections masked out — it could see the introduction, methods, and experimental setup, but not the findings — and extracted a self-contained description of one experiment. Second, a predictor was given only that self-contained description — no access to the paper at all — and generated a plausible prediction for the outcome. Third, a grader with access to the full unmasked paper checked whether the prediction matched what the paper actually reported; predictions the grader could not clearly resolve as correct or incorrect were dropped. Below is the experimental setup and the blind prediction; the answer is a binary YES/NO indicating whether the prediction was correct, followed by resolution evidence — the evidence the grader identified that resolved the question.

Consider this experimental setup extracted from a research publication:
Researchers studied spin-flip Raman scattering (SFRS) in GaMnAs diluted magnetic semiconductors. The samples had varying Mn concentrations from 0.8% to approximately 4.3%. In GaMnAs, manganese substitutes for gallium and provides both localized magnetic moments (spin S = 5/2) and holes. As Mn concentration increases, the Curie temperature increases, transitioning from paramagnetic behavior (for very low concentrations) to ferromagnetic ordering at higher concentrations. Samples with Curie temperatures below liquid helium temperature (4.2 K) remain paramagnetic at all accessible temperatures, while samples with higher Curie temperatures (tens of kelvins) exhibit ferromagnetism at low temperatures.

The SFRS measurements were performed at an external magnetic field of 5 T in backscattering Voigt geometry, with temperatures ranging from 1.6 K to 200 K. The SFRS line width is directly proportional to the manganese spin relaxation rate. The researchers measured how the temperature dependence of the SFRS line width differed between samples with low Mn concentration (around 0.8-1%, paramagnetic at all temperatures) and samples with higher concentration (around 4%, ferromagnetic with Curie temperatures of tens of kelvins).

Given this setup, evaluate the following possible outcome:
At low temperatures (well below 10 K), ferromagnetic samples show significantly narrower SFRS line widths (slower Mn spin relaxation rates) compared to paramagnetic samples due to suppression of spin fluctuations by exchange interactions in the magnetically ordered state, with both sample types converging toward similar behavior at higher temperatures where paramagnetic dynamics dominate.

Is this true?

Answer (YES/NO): YES